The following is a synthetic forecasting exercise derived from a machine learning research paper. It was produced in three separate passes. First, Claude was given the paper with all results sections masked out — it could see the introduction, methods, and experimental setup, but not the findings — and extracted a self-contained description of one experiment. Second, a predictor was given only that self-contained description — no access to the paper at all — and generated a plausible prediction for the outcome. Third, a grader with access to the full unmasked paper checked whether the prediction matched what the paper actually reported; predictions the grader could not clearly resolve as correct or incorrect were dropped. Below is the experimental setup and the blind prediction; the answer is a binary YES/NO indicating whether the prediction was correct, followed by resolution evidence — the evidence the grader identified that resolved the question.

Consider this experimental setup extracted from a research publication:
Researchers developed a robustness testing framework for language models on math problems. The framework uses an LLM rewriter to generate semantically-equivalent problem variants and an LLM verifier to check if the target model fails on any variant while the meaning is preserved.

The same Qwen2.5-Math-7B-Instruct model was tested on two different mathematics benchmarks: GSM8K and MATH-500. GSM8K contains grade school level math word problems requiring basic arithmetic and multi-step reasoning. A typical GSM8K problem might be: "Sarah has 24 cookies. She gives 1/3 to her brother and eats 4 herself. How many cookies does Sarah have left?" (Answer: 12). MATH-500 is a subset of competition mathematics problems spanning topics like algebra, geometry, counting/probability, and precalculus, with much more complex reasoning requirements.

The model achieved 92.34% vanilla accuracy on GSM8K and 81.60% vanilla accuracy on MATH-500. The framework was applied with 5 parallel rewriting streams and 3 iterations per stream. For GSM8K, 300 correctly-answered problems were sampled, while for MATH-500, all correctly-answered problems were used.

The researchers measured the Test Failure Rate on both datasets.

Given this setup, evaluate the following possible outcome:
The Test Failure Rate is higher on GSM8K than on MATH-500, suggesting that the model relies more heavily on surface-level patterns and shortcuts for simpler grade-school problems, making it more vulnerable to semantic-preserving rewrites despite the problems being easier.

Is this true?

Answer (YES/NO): YES